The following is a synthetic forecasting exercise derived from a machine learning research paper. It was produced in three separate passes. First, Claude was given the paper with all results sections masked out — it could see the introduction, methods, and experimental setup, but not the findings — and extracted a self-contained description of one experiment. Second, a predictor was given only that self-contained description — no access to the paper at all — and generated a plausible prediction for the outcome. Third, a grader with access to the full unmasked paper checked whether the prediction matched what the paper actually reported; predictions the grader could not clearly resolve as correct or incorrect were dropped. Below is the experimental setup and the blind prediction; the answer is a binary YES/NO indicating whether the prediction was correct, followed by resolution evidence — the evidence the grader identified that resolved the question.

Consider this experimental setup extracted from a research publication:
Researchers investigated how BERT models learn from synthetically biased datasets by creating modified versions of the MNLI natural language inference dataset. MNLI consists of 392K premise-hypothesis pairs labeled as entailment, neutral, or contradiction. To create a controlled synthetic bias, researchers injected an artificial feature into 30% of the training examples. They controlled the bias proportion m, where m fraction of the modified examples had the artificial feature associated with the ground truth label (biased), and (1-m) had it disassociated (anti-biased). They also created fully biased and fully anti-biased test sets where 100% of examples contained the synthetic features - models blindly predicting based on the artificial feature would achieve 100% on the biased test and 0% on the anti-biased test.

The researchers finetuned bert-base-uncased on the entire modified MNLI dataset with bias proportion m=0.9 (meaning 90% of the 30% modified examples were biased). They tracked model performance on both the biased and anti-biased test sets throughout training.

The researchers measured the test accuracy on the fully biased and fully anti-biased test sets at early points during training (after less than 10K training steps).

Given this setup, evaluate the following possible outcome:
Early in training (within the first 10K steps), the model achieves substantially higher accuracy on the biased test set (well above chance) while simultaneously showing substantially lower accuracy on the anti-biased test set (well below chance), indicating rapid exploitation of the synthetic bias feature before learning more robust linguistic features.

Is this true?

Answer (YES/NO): YES